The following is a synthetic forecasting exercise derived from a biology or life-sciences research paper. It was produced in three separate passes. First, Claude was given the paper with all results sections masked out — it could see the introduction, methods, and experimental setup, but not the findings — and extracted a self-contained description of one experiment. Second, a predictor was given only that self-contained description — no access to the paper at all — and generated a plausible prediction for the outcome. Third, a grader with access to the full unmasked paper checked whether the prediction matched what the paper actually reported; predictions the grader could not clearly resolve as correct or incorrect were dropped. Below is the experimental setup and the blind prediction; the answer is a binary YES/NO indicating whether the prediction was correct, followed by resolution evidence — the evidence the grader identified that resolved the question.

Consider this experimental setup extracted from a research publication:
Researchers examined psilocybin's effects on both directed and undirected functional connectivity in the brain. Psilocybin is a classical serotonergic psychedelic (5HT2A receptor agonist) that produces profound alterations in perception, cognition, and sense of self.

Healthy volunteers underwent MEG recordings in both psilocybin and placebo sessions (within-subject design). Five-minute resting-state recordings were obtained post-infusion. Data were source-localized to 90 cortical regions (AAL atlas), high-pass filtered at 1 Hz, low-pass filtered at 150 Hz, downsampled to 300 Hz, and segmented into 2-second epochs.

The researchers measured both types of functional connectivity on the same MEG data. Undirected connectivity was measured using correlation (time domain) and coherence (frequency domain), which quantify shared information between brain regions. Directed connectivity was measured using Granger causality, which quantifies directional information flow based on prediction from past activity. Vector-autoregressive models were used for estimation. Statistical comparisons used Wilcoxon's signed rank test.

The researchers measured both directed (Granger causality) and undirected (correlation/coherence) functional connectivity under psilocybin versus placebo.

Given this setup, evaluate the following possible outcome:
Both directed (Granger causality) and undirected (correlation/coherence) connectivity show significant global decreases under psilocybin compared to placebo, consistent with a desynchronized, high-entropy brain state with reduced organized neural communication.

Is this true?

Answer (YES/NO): NO